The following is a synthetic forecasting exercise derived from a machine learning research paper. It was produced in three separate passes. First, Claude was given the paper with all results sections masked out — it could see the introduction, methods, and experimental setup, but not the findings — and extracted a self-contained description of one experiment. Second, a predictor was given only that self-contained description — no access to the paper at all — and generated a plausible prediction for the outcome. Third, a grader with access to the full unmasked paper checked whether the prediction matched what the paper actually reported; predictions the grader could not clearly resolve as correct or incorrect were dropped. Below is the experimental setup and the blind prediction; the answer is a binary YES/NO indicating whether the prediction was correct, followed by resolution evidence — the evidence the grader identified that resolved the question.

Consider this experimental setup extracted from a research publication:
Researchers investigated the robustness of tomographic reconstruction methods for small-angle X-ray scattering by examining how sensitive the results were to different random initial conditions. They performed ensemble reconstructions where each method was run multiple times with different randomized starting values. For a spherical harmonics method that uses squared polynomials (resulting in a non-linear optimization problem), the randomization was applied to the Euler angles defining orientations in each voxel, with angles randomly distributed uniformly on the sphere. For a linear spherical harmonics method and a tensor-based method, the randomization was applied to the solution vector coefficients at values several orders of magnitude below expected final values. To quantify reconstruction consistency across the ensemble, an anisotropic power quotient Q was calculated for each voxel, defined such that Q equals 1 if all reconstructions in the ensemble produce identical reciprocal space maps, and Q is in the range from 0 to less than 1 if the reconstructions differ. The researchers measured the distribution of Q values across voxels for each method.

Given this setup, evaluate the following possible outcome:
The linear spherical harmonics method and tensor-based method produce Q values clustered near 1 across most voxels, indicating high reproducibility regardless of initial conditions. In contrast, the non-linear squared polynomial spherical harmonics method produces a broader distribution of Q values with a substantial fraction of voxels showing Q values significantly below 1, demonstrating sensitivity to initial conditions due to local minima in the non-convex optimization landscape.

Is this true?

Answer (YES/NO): YES